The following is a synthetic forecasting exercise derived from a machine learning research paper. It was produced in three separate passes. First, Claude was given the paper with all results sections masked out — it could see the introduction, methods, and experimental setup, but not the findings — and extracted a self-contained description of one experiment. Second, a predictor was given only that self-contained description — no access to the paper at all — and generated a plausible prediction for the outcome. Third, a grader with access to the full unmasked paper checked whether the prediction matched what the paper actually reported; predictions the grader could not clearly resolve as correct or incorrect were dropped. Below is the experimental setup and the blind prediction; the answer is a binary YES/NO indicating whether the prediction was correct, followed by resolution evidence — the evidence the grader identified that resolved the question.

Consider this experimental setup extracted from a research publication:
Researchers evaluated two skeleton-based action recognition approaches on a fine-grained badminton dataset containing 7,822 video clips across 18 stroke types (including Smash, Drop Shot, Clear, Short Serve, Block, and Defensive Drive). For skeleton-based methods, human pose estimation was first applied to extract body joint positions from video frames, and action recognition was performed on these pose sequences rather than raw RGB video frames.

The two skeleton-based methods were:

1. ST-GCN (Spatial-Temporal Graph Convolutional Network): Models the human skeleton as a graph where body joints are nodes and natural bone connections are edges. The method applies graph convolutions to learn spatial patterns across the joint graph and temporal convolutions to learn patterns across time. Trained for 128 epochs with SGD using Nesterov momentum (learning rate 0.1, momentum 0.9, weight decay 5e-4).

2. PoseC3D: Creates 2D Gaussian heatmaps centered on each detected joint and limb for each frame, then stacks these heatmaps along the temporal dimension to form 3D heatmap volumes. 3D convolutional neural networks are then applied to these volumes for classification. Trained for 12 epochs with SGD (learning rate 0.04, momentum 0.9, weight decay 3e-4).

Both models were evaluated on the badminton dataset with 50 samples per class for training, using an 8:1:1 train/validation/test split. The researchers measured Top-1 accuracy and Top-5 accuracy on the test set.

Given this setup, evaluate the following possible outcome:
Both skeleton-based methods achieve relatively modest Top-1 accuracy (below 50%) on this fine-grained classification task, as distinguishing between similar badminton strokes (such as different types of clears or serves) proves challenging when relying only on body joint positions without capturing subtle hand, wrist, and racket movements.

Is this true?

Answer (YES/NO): NO